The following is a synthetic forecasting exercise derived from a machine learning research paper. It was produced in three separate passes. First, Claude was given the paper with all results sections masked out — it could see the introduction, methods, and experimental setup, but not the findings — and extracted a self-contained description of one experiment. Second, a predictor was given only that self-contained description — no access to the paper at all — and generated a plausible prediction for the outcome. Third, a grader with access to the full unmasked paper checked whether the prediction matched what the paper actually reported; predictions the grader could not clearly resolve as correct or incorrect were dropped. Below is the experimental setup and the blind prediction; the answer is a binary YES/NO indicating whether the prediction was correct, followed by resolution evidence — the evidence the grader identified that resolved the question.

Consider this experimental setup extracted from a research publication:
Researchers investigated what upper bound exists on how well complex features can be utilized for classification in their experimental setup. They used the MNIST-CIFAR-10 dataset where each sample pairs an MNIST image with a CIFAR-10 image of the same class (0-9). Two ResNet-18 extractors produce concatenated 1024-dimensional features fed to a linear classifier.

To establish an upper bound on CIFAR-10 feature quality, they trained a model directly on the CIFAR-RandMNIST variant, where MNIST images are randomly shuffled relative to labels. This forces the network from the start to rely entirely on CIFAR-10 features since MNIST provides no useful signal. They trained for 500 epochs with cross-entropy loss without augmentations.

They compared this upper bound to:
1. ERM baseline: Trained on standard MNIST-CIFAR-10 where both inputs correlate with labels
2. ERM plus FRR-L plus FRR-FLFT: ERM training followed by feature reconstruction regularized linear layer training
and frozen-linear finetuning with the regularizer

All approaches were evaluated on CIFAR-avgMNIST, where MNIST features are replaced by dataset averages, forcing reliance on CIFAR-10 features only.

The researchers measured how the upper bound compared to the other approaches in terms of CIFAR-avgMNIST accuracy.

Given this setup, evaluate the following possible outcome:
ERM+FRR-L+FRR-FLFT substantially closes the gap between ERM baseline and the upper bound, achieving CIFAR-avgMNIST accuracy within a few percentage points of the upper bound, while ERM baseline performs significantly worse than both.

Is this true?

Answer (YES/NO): NO